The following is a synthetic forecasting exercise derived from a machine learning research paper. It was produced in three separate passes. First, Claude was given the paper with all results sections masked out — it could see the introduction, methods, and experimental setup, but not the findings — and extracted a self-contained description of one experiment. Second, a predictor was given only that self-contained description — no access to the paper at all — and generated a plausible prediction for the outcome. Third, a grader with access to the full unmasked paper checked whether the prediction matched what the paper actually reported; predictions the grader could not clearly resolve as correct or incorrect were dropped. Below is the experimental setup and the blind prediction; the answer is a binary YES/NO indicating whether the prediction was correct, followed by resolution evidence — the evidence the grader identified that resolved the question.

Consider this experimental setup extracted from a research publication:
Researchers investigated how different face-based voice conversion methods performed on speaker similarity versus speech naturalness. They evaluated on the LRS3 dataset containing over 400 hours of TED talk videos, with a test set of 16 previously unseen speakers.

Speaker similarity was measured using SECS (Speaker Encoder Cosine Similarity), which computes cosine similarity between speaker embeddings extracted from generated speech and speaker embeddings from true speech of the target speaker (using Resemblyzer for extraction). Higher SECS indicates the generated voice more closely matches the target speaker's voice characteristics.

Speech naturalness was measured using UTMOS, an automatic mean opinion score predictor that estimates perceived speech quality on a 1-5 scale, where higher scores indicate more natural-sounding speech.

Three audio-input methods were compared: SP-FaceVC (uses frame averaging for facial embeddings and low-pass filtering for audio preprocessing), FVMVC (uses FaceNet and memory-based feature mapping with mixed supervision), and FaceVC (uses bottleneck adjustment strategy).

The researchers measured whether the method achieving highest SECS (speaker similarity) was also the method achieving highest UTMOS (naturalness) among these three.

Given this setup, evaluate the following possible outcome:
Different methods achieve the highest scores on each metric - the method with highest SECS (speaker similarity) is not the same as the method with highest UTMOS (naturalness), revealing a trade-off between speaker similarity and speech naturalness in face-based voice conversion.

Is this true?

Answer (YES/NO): YES